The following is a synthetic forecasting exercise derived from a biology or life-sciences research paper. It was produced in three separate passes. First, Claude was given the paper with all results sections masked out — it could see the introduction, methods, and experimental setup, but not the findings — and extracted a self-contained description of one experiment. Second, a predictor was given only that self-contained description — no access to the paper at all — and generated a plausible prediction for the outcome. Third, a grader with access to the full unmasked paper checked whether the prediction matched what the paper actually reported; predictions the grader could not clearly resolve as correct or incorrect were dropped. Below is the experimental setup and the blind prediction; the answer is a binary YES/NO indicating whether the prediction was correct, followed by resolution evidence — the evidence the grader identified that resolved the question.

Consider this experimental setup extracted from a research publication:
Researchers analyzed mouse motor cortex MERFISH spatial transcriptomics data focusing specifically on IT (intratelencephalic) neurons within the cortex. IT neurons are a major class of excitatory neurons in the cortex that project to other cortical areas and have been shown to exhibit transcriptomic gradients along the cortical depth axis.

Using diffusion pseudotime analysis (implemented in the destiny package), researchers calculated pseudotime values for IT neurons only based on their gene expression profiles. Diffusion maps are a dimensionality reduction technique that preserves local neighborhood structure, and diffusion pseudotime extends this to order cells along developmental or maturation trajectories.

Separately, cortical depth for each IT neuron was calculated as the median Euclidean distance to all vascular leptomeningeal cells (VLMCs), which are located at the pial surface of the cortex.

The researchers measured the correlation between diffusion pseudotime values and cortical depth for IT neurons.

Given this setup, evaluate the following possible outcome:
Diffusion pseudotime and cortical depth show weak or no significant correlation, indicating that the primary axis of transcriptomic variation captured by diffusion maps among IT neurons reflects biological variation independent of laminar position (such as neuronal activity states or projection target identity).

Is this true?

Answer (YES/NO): NO